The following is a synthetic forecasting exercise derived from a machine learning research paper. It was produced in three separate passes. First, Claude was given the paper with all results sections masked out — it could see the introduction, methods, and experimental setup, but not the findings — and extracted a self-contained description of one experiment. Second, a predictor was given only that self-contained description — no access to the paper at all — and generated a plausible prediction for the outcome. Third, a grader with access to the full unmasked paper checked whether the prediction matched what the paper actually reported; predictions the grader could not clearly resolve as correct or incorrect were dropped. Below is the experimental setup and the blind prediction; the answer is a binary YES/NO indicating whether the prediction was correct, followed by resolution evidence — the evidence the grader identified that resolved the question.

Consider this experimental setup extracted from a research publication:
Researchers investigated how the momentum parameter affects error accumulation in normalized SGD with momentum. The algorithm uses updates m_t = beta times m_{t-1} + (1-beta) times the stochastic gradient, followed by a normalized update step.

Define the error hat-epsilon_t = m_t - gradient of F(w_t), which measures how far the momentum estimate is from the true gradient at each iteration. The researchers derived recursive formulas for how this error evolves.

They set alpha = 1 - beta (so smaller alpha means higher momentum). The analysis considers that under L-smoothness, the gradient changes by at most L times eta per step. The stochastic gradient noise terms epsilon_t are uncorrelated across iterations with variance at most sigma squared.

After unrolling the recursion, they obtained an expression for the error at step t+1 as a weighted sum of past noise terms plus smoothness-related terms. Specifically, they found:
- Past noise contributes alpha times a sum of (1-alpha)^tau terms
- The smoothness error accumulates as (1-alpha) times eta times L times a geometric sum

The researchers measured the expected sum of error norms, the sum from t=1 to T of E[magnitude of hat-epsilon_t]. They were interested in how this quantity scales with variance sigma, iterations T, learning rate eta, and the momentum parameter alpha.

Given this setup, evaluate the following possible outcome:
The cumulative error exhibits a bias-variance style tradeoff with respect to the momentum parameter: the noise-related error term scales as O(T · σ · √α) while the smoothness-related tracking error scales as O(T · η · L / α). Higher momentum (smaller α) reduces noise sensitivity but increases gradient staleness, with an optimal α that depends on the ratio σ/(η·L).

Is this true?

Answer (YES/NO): NO